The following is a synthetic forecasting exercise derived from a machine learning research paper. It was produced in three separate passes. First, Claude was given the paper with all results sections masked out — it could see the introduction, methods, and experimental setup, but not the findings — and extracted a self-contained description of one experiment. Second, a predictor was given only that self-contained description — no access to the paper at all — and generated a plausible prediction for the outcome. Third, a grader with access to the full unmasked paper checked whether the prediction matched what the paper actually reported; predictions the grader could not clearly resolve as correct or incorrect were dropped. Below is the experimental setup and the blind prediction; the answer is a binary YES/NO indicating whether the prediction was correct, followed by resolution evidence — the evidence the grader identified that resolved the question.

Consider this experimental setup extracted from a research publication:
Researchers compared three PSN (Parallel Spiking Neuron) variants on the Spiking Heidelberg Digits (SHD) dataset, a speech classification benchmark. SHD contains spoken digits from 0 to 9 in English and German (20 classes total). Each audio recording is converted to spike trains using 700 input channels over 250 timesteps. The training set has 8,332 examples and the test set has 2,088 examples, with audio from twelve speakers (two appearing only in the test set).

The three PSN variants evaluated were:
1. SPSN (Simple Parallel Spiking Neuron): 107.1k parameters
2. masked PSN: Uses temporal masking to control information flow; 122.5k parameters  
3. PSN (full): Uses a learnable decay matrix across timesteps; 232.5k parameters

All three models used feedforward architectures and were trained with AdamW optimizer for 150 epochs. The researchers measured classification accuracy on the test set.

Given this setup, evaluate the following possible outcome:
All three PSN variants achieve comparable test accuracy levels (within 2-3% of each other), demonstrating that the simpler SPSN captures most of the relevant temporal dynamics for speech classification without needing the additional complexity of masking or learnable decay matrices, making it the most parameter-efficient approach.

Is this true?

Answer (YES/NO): NO